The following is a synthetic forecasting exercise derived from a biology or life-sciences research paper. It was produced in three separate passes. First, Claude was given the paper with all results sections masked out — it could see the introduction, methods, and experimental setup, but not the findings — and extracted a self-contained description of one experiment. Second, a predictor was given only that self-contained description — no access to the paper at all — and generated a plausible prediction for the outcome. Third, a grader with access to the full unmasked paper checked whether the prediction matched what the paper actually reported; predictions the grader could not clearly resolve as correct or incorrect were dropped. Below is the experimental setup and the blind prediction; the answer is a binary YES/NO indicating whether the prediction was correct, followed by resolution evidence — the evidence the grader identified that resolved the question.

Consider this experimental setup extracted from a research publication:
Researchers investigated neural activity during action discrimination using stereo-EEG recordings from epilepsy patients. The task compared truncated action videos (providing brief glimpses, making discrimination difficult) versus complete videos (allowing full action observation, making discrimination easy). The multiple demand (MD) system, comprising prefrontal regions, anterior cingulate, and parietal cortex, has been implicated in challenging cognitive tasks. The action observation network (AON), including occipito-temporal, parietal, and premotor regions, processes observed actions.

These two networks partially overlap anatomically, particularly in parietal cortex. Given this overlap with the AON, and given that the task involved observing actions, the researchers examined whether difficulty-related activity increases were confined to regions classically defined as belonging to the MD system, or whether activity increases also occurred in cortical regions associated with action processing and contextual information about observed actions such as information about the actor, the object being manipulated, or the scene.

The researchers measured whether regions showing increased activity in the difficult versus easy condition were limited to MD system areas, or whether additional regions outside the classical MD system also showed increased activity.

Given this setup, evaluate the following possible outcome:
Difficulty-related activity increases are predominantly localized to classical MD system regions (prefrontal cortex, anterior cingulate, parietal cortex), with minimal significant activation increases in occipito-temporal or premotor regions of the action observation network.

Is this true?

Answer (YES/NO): NO